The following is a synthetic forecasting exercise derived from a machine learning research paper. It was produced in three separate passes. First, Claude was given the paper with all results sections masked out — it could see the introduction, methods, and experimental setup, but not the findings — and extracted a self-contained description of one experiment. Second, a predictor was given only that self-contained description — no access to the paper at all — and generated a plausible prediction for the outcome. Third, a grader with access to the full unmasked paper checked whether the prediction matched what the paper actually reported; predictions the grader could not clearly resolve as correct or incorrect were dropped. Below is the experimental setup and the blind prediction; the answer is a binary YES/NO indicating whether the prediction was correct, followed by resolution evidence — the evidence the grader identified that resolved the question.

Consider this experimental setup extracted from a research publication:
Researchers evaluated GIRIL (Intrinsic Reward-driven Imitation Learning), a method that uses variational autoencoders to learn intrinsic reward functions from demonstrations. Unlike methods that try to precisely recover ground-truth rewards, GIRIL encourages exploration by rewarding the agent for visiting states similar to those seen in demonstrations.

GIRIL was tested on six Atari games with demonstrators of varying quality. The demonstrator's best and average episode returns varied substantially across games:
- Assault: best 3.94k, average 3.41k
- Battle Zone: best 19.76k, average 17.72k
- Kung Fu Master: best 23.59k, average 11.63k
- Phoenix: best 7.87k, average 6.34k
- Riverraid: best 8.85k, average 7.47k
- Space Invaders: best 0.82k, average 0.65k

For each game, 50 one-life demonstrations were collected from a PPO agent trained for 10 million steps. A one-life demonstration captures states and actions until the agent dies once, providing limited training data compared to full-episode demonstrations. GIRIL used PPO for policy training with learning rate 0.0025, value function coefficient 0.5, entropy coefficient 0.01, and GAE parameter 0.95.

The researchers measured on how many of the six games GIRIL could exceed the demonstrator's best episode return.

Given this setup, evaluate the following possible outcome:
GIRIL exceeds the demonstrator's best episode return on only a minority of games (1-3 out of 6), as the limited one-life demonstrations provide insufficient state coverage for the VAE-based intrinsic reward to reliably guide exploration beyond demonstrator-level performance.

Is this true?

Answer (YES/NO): NO